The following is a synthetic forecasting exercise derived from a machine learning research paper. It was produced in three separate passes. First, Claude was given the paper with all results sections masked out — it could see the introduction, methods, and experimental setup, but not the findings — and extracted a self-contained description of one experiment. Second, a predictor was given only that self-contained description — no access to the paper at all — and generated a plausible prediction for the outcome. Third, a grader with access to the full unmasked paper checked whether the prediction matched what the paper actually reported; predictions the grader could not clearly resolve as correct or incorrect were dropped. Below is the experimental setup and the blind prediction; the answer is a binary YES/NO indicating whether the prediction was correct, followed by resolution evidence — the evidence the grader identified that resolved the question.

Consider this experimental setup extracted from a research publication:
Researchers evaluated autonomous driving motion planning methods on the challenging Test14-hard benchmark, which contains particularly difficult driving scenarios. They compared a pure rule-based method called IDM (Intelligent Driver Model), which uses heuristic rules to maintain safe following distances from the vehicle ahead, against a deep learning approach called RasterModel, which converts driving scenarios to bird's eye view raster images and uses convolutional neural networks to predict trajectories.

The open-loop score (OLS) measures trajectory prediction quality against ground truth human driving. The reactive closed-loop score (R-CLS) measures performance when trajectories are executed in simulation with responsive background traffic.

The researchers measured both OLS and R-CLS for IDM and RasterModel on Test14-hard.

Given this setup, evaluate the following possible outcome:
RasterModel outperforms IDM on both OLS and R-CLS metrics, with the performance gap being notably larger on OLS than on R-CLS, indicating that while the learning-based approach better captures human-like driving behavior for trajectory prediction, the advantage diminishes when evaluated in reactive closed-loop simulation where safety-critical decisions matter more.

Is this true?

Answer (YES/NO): NO